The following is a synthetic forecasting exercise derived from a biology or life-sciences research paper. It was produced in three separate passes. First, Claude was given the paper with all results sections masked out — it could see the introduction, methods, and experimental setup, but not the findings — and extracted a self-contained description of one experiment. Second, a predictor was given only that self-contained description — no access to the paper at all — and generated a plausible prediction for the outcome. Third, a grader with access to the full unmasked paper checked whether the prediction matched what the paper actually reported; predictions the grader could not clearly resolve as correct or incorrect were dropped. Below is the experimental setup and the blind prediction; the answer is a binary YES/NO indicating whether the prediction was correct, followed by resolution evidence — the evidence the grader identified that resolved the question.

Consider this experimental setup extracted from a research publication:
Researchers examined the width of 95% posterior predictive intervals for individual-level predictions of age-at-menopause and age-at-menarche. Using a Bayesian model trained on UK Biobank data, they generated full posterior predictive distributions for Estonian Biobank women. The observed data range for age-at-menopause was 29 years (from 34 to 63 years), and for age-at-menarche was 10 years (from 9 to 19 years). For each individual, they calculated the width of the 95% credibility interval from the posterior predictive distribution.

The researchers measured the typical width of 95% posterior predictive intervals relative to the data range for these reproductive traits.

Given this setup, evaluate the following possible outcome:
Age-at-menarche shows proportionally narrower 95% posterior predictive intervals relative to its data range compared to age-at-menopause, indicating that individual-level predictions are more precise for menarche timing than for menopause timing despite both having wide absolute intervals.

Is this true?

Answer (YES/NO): NO